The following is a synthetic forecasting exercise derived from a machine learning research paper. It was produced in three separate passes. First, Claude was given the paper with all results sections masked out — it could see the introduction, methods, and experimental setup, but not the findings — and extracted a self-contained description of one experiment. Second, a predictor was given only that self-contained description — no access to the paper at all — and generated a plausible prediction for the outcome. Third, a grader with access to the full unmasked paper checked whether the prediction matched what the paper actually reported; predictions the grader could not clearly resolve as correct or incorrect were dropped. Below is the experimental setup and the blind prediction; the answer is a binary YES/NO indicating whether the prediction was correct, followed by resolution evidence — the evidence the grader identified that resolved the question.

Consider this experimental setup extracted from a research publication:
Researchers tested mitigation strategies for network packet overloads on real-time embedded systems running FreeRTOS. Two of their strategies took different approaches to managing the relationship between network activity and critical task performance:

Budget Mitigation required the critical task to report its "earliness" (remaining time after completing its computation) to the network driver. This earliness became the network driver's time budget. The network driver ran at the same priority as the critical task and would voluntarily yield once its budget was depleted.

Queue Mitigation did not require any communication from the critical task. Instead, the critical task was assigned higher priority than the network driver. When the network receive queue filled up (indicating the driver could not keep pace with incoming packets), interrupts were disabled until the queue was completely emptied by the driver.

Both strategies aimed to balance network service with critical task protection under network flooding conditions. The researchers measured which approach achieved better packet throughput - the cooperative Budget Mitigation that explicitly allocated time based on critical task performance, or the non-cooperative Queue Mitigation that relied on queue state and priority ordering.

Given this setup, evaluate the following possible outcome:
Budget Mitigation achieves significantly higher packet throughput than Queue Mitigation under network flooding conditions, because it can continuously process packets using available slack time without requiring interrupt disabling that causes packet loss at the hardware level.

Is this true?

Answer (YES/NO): NO